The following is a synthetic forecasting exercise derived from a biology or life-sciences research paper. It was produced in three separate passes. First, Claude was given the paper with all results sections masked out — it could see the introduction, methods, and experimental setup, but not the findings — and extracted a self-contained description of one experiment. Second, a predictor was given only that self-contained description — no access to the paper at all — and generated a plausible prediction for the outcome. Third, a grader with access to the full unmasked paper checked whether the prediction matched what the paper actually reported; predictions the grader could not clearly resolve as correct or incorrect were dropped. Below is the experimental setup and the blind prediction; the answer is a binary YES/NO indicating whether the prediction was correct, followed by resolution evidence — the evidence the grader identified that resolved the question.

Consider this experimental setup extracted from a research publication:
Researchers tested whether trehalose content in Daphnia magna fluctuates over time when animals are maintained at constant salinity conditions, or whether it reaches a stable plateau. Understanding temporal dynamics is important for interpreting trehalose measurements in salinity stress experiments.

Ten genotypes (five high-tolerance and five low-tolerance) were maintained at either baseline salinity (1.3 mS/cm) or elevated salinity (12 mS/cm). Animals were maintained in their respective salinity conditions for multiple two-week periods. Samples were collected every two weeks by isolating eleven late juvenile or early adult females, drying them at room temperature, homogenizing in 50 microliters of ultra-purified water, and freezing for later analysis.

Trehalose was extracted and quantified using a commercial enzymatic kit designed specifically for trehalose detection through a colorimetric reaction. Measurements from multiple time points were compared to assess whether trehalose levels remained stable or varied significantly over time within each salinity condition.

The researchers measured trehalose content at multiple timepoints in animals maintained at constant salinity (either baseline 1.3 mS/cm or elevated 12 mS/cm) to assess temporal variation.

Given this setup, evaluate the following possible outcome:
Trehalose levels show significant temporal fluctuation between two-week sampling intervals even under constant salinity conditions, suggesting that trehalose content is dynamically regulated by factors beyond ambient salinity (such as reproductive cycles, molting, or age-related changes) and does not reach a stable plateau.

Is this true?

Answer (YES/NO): NO